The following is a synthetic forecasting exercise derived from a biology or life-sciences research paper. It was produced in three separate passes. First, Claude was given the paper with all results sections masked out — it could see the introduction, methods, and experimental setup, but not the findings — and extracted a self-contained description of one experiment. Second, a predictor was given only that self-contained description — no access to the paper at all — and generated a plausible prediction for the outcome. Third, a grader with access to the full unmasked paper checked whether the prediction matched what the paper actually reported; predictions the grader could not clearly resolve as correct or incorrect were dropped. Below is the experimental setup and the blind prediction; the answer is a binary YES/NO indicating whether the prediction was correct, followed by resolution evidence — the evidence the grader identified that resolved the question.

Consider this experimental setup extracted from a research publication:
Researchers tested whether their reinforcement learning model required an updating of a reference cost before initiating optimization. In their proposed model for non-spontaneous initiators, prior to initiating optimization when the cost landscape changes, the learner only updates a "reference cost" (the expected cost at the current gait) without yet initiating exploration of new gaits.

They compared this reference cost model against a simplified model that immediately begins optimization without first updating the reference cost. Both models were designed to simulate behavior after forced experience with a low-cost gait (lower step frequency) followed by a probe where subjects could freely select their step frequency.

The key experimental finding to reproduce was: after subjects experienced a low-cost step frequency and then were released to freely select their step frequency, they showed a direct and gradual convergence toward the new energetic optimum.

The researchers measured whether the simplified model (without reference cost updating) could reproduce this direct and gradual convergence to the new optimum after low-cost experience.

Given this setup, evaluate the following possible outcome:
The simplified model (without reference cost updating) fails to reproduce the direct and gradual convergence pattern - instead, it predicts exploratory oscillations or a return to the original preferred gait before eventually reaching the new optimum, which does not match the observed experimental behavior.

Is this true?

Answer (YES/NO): YES